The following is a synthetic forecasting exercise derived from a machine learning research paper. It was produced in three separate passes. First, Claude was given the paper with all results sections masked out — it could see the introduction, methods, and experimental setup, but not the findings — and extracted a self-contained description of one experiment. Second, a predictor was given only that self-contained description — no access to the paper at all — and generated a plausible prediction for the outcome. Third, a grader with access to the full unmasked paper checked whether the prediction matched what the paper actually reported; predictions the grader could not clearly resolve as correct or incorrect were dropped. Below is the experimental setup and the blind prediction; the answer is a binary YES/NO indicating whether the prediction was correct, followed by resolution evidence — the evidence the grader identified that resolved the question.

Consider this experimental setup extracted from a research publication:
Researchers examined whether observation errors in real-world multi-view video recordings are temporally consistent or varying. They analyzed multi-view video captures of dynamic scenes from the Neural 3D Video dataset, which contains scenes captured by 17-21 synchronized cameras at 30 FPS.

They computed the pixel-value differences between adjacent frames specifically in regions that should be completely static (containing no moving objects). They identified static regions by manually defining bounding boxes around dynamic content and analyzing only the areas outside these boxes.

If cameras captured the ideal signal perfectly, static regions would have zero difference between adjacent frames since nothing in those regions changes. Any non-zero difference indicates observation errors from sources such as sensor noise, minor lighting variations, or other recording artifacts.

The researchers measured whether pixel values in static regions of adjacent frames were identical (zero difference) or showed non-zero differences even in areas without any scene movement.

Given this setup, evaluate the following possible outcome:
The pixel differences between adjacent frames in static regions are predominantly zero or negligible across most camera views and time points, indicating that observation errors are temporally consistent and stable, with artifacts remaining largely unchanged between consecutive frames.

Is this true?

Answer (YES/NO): NO